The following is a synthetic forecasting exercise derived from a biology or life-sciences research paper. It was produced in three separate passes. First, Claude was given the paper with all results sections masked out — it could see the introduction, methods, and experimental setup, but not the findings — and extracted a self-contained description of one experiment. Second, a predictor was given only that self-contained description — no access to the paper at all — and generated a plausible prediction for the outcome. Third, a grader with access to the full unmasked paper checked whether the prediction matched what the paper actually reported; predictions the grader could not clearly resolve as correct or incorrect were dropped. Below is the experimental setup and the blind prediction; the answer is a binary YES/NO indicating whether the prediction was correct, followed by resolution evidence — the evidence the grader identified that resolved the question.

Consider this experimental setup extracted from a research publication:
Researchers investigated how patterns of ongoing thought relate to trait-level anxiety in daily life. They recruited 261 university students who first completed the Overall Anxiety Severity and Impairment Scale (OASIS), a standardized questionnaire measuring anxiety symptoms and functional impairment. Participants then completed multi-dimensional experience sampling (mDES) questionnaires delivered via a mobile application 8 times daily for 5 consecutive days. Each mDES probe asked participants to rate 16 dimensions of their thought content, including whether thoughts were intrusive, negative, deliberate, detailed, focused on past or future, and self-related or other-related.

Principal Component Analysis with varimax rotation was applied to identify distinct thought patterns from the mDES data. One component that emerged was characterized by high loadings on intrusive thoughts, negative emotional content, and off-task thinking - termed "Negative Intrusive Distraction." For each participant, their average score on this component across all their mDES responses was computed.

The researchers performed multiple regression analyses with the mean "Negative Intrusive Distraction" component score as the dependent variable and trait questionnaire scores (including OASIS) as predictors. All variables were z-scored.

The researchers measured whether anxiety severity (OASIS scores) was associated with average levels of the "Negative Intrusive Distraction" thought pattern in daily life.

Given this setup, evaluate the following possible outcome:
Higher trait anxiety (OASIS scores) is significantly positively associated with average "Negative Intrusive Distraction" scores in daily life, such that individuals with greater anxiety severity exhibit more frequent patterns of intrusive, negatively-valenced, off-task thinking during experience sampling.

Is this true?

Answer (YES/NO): YES